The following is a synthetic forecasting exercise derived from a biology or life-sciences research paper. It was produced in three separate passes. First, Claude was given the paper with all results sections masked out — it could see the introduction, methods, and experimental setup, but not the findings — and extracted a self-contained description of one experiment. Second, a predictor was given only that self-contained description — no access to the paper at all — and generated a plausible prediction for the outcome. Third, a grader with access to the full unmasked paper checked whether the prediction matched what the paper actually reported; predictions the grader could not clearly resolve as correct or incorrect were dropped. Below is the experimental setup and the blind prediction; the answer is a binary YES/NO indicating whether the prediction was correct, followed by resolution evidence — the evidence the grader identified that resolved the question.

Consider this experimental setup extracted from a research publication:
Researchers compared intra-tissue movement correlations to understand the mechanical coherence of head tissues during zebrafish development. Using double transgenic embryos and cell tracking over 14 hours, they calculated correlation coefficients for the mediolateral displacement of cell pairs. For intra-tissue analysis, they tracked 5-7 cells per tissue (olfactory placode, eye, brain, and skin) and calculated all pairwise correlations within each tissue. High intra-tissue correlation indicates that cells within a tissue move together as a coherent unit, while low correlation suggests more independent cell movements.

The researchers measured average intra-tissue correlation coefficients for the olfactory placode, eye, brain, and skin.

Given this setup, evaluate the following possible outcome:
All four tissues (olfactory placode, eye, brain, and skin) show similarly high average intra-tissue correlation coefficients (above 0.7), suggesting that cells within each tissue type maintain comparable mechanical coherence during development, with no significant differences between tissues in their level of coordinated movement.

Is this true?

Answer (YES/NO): NO